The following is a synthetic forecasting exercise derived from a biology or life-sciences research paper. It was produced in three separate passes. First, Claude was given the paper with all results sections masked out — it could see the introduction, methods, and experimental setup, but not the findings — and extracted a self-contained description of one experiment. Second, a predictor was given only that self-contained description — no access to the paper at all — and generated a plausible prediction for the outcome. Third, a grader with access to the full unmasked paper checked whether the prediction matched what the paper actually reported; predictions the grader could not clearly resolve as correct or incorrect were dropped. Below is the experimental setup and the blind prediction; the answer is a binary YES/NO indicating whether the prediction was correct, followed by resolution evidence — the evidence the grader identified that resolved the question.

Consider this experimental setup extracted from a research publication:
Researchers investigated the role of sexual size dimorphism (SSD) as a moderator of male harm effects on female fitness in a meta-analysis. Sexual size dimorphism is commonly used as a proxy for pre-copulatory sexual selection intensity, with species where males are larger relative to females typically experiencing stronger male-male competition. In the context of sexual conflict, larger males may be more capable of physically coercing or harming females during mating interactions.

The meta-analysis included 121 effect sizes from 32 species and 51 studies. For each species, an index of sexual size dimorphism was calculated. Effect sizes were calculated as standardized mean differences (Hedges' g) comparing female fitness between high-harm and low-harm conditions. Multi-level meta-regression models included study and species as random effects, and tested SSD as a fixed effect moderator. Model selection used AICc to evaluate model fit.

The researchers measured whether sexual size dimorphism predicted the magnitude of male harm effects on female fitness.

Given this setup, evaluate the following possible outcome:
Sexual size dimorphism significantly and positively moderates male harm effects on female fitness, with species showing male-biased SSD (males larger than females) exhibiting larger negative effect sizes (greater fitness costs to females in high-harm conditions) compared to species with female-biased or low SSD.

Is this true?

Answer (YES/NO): NO